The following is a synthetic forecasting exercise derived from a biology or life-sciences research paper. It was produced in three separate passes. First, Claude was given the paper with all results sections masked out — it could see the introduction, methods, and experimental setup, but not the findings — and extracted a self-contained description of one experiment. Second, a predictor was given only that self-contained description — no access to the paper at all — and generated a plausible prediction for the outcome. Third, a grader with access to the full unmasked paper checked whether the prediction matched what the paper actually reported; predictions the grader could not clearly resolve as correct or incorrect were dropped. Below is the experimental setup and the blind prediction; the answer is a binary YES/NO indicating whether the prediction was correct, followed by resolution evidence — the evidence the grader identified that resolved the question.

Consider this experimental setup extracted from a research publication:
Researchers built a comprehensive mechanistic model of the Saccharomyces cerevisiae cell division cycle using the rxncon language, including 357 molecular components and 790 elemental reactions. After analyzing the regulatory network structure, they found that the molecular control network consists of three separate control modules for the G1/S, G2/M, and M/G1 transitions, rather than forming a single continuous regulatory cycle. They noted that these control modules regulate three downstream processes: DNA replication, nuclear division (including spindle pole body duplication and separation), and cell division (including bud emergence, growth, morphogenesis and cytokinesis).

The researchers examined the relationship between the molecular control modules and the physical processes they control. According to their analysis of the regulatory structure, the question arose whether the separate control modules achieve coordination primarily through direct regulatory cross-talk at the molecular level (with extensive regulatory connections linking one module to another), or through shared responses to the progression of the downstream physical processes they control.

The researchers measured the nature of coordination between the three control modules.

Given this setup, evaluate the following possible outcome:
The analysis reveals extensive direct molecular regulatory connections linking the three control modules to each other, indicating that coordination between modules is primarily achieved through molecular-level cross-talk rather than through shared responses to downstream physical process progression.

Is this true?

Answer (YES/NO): NO